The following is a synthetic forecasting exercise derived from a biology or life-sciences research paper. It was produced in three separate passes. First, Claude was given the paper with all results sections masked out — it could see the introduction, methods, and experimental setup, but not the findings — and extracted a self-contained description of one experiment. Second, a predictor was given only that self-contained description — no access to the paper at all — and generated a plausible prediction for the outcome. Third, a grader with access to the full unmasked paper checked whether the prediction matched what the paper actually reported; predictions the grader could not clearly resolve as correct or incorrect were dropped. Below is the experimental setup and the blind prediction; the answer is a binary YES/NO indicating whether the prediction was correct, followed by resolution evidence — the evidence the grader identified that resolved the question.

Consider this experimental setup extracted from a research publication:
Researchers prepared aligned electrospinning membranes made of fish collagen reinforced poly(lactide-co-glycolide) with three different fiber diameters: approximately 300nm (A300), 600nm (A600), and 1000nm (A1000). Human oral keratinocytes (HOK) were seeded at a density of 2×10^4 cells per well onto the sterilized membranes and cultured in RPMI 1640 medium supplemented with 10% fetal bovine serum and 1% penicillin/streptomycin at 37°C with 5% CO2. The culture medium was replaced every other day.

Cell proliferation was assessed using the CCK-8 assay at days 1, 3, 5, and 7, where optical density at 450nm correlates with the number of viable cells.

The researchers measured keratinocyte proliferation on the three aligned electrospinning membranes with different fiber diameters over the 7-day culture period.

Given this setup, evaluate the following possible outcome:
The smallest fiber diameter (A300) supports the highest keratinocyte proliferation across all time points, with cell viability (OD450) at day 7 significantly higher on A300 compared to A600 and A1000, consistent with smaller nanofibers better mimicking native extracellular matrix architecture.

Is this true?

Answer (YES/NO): NO